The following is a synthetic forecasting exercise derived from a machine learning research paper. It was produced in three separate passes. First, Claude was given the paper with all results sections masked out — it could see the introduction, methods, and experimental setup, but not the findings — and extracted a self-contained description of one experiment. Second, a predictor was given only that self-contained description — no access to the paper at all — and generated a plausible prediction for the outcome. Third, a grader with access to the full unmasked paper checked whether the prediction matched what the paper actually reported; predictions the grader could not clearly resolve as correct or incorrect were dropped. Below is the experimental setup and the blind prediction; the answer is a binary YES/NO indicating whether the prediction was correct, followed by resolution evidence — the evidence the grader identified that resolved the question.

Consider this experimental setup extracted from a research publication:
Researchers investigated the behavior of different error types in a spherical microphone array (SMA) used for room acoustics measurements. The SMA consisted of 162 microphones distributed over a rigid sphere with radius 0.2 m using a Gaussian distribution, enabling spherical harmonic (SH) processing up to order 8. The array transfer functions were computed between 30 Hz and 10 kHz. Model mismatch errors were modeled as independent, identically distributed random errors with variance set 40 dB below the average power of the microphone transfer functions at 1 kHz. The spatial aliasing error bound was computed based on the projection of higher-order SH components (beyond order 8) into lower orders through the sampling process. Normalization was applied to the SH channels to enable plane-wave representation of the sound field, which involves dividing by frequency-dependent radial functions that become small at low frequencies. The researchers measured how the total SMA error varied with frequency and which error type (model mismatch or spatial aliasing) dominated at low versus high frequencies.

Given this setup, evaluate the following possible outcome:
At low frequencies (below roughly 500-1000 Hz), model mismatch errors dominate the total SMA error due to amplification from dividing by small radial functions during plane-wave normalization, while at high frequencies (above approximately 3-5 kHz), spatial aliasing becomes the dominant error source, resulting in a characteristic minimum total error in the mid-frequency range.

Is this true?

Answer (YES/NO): YES